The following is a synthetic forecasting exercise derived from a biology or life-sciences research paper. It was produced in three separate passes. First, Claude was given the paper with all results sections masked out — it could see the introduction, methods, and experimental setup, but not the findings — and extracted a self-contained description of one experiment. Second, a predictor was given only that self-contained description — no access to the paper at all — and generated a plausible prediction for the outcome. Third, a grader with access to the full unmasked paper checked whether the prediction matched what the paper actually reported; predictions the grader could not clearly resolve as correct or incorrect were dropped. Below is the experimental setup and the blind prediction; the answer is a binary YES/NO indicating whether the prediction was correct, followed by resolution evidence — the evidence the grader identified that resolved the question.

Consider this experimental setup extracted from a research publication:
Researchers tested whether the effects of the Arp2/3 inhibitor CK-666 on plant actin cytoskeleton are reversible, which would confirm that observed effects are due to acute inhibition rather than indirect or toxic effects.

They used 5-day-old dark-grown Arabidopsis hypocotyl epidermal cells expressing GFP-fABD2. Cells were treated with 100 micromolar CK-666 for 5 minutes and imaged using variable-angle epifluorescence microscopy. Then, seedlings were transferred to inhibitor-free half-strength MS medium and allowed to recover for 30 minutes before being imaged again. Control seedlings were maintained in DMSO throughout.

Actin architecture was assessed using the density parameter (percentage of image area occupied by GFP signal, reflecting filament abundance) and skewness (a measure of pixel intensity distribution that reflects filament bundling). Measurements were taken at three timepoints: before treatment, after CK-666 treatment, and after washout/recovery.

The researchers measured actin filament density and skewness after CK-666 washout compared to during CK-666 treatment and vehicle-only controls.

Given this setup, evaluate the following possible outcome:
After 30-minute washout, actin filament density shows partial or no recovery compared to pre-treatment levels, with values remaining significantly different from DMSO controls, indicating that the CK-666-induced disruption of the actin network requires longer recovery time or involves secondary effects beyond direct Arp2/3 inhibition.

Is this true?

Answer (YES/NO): NO